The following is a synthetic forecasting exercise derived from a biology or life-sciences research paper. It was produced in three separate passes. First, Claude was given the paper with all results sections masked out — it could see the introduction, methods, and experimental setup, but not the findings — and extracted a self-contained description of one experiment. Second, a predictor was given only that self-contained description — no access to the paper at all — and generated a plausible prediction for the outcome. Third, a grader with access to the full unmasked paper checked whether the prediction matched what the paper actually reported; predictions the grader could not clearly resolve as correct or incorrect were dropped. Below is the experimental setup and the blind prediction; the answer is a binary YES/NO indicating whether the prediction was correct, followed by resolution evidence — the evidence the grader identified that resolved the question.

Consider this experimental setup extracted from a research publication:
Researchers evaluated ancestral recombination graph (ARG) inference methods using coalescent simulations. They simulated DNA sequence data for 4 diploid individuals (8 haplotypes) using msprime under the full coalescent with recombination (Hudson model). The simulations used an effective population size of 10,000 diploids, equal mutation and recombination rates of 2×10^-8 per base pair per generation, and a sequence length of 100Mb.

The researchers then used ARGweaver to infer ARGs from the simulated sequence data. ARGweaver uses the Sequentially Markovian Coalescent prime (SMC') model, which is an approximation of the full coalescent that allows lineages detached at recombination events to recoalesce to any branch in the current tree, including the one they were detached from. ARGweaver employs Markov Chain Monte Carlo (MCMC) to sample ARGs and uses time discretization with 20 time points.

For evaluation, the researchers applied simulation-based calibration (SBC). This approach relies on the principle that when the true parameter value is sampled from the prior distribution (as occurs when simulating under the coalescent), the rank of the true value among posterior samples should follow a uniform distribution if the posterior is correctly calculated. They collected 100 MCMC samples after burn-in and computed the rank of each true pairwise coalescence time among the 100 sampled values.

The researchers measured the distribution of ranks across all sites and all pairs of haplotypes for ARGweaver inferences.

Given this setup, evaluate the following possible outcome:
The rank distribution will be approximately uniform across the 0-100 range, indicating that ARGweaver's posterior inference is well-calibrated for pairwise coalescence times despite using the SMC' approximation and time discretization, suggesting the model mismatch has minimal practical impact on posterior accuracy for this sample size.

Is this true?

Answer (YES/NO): NO